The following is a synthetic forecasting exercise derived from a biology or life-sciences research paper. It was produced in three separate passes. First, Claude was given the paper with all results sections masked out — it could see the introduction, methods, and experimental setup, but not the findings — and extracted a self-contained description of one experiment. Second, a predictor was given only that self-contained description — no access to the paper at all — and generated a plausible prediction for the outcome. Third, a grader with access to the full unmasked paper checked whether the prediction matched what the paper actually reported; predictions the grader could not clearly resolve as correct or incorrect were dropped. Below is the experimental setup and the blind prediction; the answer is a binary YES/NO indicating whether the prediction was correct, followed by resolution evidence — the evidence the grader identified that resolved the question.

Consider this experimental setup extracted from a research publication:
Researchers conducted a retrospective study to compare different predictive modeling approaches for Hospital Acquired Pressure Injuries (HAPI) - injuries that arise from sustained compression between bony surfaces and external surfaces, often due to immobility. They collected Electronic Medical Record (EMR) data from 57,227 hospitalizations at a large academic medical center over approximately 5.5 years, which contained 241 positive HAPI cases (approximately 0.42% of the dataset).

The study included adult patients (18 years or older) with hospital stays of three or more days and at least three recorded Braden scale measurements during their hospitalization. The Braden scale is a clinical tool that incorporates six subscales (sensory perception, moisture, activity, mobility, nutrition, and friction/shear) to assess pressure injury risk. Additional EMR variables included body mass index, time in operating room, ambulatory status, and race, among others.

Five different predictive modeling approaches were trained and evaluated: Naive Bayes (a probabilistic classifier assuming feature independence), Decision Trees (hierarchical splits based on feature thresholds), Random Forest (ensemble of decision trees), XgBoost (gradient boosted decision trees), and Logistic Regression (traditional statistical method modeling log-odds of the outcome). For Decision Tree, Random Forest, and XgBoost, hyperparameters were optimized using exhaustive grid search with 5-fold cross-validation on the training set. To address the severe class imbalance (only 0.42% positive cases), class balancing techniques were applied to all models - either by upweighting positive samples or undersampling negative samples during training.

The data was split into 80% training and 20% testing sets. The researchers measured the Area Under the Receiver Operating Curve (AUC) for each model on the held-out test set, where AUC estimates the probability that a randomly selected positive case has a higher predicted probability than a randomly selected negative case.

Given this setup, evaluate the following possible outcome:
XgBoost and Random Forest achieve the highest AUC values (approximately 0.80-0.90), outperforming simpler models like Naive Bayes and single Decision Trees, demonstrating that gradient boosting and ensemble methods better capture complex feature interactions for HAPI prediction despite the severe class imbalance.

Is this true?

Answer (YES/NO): NO